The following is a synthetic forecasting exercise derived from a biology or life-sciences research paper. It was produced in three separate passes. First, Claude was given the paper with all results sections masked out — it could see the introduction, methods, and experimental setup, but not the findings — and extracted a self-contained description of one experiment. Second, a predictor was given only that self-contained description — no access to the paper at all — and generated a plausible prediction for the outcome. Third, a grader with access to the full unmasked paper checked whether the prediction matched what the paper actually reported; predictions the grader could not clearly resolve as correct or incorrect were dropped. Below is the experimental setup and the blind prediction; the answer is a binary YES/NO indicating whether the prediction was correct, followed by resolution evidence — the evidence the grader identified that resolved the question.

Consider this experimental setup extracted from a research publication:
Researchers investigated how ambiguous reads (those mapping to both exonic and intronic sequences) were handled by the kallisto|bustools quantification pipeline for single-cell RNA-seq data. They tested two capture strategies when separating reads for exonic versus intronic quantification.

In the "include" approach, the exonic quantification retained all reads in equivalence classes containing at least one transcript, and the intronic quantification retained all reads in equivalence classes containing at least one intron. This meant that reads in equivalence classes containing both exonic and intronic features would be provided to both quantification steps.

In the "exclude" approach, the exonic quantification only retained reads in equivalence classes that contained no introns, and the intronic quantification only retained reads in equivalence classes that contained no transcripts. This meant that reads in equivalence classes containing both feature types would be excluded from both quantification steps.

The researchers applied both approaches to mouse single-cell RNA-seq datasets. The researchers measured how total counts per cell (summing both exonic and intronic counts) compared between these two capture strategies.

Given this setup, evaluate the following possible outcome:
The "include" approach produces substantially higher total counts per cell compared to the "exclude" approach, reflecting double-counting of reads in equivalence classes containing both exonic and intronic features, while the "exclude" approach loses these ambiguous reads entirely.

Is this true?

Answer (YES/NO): YES